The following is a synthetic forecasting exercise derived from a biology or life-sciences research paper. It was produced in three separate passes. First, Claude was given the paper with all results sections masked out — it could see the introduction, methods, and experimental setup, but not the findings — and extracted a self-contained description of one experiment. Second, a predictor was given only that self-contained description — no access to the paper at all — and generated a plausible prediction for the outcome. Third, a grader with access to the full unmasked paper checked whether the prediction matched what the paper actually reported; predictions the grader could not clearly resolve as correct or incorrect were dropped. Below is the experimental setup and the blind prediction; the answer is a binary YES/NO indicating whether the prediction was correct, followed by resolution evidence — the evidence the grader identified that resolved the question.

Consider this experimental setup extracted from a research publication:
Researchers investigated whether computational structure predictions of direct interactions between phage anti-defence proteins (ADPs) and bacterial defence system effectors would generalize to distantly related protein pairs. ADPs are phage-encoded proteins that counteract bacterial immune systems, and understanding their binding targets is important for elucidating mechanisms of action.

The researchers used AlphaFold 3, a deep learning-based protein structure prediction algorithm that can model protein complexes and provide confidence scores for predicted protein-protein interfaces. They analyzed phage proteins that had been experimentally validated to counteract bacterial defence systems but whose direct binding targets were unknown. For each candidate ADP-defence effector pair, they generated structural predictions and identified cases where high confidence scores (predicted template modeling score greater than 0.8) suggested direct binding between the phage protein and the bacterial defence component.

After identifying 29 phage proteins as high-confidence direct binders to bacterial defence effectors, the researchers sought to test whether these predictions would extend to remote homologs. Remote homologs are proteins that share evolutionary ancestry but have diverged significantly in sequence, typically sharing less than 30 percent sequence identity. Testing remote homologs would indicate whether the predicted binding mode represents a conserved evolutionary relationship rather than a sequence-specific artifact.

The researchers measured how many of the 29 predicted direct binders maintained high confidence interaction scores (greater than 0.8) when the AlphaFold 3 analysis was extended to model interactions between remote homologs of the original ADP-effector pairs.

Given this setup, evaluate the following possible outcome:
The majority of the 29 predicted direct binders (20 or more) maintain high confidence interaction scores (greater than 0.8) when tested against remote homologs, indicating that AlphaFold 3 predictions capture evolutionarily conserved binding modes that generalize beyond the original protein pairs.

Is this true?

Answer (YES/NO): NO